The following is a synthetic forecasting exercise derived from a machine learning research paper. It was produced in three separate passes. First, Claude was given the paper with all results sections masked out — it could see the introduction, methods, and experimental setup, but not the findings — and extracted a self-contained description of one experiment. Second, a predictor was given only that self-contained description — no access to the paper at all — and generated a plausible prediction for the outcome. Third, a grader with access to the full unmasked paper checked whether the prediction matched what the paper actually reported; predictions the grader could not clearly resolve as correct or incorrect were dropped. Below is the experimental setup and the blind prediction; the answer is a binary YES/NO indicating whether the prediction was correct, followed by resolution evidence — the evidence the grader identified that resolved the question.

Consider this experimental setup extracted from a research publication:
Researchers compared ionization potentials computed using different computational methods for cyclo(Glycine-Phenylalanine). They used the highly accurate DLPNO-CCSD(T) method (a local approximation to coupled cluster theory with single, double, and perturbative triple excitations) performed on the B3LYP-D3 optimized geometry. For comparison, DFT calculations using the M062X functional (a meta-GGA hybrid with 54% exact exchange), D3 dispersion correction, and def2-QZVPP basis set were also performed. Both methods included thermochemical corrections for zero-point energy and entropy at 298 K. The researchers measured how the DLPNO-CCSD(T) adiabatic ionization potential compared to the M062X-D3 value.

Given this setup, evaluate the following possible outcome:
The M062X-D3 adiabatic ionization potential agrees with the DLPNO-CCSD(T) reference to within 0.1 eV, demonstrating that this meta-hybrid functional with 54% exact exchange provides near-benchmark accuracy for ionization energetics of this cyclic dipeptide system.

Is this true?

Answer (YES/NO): NO